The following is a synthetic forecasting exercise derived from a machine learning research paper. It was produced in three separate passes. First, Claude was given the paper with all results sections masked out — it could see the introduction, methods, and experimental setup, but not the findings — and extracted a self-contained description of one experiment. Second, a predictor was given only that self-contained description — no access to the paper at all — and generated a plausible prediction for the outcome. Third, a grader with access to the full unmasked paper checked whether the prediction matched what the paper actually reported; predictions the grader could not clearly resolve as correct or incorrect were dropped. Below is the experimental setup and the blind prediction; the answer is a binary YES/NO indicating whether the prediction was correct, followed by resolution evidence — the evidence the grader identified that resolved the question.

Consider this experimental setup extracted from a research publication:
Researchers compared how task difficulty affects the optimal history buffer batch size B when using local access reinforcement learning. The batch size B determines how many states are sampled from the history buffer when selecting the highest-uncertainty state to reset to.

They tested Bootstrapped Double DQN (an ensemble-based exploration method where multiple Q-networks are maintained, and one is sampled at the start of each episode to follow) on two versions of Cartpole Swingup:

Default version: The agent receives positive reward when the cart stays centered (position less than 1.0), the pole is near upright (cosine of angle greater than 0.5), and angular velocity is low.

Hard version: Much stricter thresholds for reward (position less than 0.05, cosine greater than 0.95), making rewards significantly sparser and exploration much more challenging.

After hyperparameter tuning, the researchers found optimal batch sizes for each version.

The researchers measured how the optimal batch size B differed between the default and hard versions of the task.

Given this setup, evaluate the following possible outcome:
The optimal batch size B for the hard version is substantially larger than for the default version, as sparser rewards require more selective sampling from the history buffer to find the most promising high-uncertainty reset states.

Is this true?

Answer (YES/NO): NO